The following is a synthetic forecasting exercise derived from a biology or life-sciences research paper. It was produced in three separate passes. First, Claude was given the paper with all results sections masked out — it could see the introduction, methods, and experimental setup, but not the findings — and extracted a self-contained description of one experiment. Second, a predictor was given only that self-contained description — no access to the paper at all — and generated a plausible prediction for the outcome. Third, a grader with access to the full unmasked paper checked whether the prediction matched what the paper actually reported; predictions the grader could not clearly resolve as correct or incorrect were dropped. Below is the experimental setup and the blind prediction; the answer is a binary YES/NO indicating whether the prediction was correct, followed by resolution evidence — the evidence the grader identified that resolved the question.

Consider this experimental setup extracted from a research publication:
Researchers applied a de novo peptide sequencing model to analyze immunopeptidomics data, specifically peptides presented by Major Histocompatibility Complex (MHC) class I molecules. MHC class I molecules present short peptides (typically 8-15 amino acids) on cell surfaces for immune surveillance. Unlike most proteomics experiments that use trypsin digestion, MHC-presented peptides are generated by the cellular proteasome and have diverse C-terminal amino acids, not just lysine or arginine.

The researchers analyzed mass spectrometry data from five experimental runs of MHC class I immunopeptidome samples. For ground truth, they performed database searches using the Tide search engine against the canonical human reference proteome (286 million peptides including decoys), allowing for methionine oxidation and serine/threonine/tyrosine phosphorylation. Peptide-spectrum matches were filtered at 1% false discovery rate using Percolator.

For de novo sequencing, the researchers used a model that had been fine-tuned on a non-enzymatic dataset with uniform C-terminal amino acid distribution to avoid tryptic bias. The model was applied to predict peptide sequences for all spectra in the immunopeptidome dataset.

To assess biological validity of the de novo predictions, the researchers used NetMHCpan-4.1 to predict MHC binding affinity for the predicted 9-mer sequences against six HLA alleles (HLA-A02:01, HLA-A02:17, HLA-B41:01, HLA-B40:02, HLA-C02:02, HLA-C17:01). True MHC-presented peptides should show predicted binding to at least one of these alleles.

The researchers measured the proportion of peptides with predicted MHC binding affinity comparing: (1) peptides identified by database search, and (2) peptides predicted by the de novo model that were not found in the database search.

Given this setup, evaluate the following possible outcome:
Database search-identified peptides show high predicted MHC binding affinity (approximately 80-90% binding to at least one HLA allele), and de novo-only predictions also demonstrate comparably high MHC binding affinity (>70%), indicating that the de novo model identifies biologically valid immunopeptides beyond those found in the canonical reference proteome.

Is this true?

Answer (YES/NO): YES